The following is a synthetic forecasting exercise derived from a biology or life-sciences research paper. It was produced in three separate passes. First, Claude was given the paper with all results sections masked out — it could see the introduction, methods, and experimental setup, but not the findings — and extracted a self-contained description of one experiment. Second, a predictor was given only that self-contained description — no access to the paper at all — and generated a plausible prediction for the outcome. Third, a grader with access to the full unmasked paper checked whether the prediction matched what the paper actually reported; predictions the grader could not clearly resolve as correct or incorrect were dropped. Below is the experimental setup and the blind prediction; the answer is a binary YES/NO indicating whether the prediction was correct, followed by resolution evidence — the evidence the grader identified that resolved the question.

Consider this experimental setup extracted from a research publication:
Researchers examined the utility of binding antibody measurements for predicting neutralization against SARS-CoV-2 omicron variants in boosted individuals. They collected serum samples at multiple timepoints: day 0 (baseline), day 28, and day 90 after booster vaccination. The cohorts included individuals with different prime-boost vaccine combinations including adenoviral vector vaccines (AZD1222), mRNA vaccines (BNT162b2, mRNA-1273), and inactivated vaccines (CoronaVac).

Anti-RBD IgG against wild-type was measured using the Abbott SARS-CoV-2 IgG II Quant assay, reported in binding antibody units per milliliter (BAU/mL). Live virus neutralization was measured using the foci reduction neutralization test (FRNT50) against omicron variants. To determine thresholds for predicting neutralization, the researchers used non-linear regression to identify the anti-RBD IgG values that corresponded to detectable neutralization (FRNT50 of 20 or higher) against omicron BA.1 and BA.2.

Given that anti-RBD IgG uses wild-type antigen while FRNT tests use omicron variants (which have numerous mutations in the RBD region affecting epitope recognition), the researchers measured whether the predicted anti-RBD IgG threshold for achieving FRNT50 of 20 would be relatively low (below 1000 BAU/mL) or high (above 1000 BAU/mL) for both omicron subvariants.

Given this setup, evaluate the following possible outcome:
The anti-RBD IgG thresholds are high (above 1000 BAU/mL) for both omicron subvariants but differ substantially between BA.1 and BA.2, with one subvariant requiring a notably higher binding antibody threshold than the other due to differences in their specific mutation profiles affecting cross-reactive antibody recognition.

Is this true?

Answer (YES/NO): NO